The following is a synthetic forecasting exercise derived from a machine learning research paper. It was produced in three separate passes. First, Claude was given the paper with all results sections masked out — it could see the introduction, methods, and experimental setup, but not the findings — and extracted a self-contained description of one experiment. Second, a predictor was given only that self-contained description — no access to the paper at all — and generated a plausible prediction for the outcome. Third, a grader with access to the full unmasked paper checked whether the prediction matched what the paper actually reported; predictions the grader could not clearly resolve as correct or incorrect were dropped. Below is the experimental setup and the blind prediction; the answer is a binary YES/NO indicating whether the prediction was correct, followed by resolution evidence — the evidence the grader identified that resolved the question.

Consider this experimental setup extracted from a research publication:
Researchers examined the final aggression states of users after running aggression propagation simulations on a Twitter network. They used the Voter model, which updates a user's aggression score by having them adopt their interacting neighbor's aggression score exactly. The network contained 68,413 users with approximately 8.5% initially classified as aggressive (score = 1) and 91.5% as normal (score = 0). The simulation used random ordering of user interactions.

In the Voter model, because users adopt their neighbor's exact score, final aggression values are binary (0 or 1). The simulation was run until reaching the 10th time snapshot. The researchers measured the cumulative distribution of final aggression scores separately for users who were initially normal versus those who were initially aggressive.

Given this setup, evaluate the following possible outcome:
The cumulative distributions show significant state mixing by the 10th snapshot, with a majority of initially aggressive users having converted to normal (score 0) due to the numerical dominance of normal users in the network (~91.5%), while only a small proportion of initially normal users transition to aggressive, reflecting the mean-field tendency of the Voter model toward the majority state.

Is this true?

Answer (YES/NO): YES